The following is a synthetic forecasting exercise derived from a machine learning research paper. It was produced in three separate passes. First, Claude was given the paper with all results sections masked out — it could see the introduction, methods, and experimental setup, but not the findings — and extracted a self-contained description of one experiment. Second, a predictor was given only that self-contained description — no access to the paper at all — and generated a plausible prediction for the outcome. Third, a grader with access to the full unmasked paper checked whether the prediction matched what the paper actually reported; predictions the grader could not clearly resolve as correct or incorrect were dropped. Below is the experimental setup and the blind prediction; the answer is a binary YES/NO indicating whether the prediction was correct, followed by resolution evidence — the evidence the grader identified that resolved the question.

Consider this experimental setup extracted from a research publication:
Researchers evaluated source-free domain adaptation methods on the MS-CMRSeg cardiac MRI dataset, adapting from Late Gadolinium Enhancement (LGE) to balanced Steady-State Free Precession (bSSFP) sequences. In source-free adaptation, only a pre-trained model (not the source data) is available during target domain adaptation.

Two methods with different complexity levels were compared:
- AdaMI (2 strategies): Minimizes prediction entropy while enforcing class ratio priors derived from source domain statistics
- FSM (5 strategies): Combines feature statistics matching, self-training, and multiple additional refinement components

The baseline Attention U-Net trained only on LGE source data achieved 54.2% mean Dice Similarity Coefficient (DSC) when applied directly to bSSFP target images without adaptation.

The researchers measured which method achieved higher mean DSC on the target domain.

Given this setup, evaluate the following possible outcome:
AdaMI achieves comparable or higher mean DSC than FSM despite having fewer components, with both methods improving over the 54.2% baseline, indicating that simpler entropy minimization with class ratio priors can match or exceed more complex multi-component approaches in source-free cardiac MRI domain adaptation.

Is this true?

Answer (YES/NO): YES